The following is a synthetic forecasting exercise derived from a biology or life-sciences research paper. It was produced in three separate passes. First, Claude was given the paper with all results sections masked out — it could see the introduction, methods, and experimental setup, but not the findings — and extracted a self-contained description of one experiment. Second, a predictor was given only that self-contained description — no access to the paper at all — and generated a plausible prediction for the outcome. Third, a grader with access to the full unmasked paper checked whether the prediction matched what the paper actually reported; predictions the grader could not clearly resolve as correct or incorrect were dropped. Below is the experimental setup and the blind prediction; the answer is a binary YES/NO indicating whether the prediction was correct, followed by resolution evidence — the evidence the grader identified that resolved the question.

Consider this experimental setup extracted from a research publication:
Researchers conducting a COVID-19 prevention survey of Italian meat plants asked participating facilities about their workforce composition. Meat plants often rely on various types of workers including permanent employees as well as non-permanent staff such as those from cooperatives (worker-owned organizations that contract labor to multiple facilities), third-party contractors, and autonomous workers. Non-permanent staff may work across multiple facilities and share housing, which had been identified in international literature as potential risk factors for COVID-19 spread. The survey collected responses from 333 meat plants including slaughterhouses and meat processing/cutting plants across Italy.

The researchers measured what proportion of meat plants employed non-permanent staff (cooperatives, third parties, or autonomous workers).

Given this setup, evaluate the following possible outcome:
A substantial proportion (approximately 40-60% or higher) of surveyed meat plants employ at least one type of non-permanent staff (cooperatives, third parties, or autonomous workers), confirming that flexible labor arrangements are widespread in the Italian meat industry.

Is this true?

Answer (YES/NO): YES